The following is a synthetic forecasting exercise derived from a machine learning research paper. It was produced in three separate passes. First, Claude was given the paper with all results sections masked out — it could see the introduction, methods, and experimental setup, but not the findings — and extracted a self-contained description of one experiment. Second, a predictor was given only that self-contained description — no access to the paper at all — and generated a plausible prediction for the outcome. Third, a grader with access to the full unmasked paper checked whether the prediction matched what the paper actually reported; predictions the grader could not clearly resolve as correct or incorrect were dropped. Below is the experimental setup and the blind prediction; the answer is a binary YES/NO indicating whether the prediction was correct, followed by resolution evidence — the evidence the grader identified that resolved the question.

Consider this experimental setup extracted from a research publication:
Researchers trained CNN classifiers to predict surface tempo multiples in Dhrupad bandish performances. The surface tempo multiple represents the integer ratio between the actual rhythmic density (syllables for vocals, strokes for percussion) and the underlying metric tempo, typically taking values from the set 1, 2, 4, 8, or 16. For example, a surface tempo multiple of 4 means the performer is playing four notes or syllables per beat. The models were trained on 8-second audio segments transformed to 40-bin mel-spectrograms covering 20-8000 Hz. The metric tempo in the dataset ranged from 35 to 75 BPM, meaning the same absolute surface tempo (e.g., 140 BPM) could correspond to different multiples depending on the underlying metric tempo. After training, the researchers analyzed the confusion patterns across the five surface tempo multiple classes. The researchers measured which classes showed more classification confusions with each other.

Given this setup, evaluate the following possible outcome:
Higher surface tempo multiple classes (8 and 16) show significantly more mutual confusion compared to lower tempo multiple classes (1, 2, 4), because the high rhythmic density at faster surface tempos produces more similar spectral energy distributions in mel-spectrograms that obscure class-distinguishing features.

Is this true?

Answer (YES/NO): NO